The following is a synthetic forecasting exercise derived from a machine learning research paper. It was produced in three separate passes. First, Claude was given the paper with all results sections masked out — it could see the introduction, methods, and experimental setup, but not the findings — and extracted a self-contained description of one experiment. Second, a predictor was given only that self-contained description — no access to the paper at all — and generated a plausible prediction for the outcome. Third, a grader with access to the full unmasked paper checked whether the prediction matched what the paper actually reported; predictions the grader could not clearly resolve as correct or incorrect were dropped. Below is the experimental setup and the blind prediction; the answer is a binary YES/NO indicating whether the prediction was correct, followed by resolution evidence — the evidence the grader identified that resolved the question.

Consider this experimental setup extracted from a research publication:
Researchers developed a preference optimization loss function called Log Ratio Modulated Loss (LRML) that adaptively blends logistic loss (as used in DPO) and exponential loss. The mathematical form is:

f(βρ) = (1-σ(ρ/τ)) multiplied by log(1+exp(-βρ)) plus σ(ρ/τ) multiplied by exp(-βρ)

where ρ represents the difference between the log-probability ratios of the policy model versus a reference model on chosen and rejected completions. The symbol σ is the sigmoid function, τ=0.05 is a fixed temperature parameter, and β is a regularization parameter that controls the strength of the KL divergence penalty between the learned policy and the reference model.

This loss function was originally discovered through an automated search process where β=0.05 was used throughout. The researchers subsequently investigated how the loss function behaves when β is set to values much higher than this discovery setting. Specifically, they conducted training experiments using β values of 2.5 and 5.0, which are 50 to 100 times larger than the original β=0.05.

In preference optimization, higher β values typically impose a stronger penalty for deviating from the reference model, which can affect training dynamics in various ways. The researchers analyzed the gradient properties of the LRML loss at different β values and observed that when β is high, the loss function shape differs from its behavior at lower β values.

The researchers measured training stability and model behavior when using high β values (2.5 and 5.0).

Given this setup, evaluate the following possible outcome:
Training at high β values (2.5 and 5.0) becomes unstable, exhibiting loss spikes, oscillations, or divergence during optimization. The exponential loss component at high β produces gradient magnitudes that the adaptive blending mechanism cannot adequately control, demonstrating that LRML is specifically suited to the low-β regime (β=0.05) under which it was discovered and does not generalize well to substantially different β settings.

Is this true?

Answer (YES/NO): YES